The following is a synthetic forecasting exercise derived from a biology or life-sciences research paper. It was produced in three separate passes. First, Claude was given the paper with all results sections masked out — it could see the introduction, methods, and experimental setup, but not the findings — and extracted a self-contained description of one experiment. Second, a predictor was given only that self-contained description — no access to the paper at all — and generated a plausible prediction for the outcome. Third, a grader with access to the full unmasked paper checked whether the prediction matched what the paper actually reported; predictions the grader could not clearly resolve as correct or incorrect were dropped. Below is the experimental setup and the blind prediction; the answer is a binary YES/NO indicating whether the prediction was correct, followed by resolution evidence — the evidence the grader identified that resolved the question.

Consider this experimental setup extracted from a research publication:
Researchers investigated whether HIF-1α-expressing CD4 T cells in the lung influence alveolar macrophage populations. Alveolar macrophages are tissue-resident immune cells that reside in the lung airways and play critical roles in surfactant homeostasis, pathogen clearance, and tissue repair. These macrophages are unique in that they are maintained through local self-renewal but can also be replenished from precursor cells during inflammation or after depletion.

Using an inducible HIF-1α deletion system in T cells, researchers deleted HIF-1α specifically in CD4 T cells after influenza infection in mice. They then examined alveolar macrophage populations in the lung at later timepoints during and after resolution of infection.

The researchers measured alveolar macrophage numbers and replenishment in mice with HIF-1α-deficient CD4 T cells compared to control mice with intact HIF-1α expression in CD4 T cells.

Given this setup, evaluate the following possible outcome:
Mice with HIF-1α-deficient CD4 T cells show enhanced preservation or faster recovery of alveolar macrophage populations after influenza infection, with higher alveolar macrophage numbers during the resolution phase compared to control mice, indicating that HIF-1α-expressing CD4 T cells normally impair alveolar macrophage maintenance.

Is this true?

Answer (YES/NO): NO